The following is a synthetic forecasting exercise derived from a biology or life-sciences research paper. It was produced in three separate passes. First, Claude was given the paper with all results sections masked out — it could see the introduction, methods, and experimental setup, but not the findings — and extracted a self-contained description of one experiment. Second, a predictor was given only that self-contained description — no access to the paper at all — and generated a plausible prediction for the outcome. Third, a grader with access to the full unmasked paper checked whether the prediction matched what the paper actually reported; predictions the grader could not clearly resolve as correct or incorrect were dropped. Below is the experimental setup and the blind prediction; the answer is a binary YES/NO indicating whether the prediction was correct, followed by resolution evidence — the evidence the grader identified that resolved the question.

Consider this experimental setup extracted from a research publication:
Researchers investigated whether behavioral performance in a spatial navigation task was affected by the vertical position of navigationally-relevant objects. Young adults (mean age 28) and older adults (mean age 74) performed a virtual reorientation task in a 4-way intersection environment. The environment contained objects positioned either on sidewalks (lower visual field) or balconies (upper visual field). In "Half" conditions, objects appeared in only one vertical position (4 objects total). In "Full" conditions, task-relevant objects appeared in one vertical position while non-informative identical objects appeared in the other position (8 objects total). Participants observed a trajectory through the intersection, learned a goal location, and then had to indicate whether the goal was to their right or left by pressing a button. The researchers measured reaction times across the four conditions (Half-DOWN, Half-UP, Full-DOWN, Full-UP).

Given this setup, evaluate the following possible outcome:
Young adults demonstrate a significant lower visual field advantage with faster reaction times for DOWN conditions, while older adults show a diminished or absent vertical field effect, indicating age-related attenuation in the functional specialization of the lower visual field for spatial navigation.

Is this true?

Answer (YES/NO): NO